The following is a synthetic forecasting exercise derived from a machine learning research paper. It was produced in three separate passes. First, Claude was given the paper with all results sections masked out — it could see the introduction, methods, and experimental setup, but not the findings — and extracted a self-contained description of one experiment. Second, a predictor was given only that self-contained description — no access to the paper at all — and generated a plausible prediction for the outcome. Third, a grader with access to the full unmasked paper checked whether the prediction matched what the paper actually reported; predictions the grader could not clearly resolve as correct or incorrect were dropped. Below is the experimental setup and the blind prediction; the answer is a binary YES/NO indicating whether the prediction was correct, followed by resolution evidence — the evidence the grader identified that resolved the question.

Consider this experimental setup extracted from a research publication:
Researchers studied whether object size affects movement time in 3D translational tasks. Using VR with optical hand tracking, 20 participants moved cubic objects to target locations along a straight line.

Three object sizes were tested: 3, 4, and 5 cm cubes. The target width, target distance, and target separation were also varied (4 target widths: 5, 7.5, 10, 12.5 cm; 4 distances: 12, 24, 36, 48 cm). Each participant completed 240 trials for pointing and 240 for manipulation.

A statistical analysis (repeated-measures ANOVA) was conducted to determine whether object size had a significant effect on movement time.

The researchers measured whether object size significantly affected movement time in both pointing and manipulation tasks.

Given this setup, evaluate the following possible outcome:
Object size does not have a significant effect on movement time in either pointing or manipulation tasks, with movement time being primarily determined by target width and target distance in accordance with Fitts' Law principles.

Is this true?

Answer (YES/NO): NO